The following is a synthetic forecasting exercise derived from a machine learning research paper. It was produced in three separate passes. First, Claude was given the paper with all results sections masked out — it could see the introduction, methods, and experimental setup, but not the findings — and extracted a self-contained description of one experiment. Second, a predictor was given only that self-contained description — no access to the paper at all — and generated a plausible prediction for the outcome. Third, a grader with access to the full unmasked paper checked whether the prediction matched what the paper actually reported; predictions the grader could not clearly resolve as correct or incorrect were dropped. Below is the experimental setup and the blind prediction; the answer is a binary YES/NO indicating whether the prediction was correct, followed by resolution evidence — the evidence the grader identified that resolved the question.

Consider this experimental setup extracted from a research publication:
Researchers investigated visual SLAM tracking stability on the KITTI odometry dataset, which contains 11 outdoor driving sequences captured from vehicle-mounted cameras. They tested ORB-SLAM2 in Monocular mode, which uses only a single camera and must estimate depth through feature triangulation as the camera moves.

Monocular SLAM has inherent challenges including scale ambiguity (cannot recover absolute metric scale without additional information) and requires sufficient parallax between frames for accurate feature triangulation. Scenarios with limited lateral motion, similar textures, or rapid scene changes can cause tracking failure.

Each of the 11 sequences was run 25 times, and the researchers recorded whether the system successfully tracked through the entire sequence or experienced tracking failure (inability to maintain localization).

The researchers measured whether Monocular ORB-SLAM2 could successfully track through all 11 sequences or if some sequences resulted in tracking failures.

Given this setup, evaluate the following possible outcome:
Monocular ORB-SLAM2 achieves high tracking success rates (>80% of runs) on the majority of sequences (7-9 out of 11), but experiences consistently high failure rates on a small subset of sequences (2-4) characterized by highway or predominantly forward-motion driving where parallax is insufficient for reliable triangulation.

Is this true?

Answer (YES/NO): NO